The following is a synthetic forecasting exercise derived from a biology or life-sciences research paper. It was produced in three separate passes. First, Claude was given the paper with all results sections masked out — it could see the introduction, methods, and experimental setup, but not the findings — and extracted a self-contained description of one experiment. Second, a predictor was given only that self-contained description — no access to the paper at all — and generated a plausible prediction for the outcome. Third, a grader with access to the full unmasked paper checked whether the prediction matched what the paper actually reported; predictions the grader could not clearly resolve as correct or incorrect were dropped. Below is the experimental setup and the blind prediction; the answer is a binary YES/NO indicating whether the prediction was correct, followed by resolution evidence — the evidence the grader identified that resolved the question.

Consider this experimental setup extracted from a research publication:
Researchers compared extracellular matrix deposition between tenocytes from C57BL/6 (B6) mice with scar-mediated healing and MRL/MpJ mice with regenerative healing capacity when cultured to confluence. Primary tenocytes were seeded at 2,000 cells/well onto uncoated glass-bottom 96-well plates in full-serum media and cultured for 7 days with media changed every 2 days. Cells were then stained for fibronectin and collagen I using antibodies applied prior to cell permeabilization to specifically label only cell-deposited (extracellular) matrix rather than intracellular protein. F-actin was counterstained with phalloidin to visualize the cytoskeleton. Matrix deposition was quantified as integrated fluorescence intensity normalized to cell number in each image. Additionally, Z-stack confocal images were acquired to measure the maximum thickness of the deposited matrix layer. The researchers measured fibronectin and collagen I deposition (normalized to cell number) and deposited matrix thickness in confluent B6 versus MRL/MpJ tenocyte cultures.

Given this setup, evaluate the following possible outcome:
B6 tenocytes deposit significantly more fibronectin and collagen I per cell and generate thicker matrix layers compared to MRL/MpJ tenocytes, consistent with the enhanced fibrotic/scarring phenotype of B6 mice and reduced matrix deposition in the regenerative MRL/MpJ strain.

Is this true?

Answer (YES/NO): NO